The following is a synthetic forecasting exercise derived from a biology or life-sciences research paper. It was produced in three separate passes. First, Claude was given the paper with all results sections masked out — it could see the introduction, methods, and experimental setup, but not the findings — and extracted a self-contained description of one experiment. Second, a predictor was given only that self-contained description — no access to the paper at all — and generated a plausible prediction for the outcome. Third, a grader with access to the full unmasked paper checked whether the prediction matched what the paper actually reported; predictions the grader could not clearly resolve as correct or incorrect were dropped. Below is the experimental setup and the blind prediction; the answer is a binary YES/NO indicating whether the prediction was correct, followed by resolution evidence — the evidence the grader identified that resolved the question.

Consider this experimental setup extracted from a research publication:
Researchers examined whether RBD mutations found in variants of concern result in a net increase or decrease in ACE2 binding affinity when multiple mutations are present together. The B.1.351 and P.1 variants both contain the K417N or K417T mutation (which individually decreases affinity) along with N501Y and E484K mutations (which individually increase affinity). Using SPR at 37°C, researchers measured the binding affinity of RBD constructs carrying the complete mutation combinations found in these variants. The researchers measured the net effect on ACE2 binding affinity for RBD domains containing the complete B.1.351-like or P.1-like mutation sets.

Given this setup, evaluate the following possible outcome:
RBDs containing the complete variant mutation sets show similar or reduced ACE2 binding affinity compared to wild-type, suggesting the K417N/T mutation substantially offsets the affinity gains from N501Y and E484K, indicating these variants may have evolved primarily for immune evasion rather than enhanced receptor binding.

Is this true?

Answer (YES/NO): NO